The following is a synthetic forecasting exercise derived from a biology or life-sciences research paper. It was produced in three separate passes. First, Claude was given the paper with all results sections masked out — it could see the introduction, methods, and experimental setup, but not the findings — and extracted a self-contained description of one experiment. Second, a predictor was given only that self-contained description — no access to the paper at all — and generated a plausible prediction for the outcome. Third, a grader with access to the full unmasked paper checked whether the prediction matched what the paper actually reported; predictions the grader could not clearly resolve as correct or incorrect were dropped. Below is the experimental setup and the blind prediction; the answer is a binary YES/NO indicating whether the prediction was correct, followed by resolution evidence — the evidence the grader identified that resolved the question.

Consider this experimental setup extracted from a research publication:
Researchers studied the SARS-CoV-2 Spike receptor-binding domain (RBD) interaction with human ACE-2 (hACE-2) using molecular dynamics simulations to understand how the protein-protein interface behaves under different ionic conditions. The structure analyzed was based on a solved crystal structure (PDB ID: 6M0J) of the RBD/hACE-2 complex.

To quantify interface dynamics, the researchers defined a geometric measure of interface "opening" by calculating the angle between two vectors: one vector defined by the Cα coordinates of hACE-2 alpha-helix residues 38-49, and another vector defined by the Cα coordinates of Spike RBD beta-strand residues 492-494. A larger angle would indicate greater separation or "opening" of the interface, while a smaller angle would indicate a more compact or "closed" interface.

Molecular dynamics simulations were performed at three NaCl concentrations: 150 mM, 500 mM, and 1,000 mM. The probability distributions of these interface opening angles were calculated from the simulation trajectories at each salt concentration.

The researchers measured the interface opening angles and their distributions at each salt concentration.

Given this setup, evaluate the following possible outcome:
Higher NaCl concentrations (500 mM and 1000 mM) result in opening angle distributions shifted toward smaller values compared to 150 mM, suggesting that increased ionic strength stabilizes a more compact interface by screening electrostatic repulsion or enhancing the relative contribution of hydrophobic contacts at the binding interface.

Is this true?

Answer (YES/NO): NO